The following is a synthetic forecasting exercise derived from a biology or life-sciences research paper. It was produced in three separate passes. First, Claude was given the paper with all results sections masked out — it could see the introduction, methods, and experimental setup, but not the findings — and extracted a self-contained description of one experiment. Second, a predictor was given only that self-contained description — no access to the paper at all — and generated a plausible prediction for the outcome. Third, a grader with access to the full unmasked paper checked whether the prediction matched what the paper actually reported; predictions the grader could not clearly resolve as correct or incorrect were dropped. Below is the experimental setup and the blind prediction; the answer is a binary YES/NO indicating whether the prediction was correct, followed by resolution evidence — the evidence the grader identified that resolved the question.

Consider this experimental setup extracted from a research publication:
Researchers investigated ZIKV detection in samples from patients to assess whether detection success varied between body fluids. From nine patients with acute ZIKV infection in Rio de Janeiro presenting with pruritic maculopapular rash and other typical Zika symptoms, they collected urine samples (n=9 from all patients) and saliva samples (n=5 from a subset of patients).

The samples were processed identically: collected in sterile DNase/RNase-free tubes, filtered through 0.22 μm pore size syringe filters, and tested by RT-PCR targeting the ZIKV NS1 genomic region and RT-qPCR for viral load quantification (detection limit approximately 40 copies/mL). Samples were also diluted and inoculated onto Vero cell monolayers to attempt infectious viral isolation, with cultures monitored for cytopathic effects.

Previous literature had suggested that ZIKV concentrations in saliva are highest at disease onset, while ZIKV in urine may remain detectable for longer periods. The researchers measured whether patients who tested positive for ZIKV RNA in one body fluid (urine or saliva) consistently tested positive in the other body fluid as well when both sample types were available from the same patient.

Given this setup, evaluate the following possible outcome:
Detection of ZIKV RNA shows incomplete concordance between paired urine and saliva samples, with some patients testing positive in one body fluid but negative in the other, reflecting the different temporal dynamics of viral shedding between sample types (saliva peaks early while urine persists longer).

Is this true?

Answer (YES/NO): YES